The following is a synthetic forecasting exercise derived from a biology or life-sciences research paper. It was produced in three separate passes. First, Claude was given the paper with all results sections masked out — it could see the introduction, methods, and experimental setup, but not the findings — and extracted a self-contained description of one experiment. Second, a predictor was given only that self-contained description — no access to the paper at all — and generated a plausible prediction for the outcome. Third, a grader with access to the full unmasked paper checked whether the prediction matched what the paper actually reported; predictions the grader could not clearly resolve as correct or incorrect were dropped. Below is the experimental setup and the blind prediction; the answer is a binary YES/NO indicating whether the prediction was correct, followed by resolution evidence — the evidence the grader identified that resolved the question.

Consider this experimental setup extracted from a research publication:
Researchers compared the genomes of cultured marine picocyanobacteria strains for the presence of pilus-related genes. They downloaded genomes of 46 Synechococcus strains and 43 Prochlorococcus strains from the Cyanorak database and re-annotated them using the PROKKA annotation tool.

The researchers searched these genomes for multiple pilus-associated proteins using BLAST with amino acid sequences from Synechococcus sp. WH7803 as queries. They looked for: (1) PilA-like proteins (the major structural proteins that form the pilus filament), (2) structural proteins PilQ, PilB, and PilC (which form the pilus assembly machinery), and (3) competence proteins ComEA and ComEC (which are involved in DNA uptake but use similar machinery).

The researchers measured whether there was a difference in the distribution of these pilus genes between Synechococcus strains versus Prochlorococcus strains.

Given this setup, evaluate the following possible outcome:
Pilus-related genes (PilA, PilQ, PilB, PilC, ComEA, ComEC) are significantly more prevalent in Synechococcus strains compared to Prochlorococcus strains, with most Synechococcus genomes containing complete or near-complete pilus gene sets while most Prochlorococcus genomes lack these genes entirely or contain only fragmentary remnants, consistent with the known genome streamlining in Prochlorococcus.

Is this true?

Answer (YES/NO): YES